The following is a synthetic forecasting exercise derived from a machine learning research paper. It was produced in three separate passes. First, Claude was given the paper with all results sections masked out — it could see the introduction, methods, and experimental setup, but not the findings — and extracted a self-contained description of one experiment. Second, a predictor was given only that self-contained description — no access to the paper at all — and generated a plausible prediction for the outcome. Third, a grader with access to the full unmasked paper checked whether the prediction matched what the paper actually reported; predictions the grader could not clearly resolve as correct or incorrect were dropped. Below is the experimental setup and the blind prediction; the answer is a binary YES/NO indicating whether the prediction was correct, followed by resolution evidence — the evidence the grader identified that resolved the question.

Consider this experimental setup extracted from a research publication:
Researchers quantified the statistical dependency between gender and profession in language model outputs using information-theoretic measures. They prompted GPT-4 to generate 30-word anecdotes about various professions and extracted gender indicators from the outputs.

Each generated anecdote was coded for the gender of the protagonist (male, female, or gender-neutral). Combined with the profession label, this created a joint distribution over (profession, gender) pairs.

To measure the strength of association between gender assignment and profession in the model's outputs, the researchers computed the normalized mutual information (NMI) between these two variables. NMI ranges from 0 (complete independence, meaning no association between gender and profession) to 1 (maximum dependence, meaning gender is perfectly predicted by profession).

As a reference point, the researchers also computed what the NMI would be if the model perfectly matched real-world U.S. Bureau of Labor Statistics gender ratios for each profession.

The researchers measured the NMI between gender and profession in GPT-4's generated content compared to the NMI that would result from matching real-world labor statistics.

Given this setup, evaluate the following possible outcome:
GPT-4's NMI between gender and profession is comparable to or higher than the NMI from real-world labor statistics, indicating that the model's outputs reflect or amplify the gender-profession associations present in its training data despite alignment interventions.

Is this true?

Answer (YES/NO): YES